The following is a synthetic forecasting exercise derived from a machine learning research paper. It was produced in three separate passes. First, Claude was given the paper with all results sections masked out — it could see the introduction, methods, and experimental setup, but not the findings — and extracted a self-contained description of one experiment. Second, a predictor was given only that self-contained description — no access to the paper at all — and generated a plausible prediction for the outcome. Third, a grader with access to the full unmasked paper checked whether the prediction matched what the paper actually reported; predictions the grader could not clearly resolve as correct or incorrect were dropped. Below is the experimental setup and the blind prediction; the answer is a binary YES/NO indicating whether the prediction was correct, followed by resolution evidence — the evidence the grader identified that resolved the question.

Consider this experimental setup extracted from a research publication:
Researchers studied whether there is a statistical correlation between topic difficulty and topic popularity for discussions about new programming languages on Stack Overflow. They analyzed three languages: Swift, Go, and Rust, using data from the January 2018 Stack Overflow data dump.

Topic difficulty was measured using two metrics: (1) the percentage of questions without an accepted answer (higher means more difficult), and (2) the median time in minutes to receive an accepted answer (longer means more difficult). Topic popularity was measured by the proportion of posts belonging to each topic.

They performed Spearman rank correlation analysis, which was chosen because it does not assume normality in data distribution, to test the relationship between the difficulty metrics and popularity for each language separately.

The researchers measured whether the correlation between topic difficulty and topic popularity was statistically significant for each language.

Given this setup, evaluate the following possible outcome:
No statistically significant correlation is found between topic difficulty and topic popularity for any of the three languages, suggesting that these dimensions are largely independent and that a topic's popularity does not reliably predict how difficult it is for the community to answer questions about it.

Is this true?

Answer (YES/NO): NO